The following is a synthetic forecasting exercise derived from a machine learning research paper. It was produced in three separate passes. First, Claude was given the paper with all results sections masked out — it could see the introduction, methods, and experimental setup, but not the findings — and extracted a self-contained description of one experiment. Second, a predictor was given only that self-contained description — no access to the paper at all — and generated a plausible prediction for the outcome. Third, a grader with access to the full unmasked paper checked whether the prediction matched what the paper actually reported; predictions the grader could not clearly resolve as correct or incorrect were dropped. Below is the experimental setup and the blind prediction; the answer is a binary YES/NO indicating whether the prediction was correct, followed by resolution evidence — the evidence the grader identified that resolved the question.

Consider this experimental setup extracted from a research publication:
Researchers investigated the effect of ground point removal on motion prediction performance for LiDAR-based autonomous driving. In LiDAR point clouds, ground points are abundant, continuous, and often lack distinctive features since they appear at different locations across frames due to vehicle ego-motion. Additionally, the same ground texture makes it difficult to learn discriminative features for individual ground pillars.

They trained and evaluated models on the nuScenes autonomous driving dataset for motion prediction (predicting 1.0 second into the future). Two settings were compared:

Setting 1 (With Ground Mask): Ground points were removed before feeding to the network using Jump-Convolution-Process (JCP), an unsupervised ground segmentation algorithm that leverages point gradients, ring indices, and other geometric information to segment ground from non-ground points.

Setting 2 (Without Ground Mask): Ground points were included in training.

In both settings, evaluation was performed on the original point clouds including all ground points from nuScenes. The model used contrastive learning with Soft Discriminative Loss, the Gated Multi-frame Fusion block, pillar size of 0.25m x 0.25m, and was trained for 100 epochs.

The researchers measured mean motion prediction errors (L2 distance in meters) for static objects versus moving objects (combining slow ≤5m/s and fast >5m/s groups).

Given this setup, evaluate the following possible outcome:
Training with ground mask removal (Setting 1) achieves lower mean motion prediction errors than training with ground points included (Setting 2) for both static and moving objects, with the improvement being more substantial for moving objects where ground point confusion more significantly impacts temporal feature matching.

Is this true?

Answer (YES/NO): NO